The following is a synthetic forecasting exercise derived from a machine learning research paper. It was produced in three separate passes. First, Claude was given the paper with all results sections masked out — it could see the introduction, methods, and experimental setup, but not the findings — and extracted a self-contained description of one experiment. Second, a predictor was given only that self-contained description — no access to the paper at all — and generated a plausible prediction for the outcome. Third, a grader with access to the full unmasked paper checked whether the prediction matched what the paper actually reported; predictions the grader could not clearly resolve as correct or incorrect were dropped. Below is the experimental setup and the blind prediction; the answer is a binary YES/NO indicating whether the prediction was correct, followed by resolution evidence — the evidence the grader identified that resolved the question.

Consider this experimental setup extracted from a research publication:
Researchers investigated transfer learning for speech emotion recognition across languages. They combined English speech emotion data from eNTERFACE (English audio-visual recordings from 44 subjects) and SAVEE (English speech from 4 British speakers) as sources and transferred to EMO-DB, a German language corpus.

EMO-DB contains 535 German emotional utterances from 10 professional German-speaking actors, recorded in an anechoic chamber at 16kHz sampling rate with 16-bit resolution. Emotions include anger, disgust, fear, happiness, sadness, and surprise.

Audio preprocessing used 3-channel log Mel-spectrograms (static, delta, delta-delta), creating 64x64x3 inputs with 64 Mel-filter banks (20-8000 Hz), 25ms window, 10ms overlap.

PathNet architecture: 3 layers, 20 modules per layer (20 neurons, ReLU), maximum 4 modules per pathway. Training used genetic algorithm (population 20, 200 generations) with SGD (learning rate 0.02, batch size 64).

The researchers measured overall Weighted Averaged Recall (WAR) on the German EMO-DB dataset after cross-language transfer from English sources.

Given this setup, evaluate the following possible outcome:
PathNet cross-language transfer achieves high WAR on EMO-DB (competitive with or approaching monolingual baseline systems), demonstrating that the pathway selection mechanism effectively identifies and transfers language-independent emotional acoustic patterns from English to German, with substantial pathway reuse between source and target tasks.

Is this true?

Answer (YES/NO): YES